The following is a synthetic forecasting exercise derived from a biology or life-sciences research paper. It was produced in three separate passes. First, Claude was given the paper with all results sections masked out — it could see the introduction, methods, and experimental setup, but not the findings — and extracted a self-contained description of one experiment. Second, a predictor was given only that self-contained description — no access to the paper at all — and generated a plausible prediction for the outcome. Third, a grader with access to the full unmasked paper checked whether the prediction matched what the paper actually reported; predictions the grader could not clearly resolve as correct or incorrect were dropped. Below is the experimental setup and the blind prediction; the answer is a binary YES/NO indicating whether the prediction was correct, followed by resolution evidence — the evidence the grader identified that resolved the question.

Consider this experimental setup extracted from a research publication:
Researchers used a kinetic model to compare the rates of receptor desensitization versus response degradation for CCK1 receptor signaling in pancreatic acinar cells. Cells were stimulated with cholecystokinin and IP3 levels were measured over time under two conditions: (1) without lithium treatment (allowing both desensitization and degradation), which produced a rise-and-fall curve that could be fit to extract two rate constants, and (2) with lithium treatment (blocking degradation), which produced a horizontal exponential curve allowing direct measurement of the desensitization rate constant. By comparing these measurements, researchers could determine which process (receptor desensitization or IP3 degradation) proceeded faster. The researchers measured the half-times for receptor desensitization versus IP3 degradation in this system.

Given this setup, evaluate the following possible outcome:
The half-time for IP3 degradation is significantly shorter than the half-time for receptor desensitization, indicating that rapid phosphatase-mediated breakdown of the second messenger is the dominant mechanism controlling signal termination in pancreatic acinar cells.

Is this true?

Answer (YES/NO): YES